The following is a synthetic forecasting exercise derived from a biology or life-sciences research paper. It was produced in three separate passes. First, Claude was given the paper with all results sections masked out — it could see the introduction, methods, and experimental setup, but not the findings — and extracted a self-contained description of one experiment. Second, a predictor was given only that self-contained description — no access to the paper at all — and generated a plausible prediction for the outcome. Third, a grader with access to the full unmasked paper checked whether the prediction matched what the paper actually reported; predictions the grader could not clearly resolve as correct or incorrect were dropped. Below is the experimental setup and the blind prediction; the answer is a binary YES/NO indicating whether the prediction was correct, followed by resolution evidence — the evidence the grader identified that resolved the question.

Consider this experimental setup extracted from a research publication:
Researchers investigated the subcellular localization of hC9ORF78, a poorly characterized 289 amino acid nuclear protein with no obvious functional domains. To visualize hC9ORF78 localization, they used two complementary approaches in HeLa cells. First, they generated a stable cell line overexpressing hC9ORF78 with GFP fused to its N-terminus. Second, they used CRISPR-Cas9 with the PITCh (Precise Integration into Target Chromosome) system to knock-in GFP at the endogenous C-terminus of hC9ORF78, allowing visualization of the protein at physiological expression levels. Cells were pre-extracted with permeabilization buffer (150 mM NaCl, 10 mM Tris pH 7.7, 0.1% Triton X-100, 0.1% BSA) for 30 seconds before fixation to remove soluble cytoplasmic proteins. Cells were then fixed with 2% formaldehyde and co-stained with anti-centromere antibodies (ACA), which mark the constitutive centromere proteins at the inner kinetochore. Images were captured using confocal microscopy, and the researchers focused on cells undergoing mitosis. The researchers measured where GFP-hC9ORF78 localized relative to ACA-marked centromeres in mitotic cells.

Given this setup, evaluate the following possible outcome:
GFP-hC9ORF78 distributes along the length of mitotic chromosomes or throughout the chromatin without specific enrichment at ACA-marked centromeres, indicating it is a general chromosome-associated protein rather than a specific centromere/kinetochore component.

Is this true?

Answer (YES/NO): NO